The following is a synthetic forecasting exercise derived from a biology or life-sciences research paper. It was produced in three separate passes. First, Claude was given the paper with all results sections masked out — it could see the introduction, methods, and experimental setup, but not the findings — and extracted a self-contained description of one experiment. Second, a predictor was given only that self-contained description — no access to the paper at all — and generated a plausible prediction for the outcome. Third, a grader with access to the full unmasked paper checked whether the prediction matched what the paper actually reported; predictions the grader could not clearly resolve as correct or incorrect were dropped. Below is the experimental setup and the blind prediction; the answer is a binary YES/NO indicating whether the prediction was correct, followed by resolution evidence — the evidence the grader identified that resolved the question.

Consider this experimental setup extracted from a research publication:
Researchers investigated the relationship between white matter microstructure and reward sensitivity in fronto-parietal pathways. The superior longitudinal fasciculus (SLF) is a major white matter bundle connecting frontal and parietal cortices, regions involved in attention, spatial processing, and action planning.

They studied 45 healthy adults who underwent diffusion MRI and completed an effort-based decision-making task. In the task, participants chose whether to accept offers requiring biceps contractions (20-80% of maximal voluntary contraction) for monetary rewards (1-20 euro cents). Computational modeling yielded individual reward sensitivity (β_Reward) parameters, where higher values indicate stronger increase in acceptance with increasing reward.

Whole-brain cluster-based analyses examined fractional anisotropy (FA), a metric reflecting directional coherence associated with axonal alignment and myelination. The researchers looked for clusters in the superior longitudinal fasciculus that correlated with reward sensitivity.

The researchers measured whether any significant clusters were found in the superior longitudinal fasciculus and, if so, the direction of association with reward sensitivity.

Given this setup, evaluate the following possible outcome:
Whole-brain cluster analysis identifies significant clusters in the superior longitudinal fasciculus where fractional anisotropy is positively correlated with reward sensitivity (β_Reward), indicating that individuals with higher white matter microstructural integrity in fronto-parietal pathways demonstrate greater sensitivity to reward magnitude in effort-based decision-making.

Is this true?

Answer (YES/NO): YES